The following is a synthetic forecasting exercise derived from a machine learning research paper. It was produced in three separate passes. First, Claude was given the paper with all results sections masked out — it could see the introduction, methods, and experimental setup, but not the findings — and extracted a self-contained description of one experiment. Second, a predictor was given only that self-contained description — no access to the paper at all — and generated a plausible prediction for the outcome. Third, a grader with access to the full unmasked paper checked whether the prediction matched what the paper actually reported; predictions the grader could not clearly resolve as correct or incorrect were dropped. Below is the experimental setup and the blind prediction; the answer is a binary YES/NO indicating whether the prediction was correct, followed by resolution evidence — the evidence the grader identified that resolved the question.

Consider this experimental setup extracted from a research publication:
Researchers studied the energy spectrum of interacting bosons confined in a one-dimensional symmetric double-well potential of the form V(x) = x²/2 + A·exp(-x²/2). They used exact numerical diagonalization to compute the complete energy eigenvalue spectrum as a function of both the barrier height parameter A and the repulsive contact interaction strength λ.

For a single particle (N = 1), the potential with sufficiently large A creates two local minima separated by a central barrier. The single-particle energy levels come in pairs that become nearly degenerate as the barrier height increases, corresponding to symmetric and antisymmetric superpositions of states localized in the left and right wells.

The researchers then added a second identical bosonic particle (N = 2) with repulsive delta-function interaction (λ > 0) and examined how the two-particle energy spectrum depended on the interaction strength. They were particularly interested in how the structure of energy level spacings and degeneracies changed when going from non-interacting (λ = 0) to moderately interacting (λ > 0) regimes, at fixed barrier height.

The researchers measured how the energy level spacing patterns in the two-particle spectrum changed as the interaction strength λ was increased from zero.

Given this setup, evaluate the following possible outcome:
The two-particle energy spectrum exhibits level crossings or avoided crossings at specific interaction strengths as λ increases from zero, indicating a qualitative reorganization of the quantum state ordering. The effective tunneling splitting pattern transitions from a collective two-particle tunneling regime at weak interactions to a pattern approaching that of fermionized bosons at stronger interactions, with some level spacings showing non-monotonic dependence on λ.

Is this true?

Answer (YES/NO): NO